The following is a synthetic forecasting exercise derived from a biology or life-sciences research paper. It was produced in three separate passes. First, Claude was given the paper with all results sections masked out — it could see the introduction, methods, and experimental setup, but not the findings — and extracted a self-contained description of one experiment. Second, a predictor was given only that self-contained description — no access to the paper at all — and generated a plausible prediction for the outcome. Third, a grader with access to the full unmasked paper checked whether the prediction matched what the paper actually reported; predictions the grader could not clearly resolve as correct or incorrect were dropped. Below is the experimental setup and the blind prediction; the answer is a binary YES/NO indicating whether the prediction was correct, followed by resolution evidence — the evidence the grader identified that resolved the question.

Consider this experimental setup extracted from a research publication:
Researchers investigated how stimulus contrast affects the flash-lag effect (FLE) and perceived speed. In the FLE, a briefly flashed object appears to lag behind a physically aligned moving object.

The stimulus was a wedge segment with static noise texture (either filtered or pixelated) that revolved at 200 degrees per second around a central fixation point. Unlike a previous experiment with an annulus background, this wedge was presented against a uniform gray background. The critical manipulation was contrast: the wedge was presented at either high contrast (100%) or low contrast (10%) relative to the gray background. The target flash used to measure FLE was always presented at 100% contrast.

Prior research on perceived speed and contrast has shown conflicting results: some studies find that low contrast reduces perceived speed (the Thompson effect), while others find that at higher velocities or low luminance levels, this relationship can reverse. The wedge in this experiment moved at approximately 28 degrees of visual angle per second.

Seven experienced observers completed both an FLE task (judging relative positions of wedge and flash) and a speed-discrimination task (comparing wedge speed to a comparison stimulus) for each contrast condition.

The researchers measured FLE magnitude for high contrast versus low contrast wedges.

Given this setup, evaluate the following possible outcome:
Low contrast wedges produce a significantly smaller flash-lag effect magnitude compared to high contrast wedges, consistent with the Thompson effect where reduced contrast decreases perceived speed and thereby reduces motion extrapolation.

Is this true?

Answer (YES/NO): NO